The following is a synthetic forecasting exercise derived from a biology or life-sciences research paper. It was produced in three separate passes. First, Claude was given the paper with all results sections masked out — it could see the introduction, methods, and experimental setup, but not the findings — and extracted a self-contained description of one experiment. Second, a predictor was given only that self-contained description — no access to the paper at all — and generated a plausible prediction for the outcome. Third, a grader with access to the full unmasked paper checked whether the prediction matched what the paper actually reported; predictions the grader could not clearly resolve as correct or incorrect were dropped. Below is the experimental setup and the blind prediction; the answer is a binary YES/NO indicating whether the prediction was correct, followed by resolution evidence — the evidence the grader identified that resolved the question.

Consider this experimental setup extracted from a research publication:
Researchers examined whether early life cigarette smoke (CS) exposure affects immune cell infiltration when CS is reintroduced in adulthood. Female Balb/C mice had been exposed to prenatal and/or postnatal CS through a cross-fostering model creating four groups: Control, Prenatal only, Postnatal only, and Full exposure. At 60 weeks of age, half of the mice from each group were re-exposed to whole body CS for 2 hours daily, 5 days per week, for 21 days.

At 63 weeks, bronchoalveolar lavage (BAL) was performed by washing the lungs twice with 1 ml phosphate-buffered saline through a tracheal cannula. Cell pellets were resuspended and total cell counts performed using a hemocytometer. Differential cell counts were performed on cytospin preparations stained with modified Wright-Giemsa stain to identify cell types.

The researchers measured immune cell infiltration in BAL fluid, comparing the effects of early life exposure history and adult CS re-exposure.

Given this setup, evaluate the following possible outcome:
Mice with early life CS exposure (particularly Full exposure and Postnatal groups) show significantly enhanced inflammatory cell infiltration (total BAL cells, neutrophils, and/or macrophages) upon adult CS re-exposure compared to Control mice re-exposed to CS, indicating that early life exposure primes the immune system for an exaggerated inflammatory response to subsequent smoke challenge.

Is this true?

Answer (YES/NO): NO